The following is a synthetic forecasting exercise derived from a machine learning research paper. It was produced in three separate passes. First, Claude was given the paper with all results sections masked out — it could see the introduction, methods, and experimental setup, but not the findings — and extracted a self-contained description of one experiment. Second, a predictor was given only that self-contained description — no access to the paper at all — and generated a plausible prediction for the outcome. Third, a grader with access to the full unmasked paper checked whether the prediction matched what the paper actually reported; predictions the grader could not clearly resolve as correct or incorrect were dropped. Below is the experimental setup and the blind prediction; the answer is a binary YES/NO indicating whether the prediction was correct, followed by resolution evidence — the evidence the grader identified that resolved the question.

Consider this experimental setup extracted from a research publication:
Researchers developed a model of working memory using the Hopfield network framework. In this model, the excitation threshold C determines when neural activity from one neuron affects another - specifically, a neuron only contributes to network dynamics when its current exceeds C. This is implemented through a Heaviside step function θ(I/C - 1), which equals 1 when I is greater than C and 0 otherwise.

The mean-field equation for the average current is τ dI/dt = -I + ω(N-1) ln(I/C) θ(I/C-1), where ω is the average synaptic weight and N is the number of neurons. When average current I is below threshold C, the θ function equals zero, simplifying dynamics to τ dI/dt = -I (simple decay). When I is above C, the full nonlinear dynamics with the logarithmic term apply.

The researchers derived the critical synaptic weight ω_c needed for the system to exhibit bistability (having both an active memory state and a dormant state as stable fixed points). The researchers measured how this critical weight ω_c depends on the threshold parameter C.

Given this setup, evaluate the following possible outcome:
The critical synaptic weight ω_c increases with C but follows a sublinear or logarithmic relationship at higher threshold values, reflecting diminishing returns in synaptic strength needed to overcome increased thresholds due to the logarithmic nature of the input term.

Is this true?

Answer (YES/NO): NO